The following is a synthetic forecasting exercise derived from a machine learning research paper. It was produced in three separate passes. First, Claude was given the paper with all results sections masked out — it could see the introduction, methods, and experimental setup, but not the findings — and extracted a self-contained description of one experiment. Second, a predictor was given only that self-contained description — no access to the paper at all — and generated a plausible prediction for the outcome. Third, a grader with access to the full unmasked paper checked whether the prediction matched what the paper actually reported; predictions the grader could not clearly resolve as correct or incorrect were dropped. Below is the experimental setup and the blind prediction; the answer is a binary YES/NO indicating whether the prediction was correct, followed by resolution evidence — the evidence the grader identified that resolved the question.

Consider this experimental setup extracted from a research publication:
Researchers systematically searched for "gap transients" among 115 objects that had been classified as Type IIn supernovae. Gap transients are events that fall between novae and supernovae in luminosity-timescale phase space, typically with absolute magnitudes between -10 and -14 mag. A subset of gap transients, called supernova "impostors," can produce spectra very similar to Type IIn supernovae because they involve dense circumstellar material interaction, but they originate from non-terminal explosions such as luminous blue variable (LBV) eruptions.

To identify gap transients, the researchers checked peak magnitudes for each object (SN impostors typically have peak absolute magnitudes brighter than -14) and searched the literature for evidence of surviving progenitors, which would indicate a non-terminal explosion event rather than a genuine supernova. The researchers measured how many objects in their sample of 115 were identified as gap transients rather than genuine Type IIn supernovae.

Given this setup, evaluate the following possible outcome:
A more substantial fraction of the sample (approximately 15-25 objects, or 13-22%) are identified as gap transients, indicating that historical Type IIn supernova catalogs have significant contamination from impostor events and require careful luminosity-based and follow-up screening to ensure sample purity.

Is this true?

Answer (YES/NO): NO